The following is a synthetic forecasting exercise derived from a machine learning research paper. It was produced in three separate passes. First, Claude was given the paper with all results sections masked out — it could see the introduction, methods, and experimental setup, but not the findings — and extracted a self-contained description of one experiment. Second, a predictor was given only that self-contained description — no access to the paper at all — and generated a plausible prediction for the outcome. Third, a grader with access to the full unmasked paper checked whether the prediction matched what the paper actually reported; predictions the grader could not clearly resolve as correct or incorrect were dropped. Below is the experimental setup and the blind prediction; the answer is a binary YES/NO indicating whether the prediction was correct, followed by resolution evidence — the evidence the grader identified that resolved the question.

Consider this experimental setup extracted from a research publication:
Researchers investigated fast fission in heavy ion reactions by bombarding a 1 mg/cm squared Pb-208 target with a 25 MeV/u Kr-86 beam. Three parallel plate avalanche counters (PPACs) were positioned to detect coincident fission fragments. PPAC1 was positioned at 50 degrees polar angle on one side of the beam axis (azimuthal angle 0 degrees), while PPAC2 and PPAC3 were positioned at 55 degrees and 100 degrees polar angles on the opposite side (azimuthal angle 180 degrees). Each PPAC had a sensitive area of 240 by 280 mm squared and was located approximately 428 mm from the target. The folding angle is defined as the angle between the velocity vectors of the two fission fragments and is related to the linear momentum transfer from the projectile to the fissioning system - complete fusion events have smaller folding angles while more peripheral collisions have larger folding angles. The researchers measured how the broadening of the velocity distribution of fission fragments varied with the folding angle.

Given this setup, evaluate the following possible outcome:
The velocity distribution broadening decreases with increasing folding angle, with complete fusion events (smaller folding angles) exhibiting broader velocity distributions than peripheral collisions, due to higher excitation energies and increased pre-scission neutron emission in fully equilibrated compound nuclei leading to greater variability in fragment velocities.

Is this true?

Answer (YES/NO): NO